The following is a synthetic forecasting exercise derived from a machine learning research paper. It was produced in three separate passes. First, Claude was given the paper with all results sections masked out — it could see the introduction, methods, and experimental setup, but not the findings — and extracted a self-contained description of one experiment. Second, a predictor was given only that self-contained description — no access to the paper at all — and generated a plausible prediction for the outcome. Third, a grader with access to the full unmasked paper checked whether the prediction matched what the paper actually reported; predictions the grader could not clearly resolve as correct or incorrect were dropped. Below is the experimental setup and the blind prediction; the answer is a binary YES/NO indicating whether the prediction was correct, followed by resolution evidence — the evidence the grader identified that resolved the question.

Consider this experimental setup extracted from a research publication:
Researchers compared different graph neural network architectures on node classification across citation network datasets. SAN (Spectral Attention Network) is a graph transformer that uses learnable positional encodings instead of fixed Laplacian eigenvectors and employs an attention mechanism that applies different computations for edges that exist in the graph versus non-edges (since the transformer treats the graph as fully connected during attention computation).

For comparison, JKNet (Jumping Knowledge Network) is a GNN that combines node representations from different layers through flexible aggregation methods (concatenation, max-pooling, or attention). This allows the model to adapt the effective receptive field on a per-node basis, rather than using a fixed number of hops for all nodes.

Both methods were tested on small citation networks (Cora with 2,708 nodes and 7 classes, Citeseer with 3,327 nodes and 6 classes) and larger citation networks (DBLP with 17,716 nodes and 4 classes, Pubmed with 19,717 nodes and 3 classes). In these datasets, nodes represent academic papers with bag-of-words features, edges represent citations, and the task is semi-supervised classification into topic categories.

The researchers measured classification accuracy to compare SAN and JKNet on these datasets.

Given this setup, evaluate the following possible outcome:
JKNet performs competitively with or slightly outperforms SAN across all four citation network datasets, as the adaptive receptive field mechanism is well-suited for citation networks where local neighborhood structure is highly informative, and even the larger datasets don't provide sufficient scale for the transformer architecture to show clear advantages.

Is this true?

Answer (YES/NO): NO